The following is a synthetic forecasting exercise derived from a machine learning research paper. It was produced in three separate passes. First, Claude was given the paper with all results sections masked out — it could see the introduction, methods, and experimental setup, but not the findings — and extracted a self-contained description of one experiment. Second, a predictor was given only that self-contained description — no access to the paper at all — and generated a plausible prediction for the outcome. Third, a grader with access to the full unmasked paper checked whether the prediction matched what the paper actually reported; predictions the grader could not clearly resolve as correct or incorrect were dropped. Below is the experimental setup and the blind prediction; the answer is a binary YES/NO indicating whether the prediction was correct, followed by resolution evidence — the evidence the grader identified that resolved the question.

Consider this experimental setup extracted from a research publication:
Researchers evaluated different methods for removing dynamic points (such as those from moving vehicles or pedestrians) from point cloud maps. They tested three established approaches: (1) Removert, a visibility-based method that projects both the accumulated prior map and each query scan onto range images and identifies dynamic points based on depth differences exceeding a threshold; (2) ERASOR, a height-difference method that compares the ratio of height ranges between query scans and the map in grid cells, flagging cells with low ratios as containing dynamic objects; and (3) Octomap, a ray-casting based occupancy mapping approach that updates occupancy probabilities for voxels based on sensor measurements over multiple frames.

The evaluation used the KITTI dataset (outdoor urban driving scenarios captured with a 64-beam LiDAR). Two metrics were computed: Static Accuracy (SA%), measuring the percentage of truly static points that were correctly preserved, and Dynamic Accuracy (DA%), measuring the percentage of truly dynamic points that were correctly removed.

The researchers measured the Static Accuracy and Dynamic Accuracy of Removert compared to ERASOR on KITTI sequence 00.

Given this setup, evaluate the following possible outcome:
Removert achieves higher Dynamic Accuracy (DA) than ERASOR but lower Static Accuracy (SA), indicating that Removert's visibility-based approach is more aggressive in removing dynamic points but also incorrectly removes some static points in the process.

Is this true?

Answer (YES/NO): NO